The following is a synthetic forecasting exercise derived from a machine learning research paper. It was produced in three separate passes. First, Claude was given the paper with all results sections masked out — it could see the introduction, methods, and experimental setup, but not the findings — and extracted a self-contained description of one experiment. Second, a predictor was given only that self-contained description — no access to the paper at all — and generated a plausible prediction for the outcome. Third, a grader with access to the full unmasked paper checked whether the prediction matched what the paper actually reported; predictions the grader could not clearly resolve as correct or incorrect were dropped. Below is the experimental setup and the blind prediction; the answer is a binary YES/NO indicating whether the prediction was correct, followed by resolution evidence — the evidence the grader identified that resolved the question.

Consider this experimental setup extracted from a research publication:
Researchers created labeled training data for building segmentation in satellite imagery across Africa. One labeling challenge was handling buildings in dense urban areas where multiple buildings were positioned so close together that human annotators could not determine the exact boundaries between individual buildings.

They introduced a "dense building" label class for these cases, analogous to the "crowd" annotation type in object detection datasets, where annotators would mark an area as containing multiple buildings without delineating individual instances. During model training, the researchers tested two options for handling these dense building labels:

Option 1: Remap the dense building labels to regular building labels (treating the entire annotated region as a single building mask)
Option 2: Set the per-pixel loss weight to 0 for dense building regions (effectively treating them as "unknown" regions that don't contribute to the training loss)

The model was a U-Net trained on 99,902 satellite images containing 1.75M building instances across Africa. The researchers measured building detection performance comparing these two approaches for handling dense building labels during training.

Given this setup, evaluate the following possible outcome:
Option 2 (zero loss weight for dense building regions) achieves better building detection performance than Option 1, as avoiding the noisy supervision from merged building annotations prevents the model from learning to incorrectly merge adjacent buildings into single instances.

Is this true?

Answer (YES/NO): NO